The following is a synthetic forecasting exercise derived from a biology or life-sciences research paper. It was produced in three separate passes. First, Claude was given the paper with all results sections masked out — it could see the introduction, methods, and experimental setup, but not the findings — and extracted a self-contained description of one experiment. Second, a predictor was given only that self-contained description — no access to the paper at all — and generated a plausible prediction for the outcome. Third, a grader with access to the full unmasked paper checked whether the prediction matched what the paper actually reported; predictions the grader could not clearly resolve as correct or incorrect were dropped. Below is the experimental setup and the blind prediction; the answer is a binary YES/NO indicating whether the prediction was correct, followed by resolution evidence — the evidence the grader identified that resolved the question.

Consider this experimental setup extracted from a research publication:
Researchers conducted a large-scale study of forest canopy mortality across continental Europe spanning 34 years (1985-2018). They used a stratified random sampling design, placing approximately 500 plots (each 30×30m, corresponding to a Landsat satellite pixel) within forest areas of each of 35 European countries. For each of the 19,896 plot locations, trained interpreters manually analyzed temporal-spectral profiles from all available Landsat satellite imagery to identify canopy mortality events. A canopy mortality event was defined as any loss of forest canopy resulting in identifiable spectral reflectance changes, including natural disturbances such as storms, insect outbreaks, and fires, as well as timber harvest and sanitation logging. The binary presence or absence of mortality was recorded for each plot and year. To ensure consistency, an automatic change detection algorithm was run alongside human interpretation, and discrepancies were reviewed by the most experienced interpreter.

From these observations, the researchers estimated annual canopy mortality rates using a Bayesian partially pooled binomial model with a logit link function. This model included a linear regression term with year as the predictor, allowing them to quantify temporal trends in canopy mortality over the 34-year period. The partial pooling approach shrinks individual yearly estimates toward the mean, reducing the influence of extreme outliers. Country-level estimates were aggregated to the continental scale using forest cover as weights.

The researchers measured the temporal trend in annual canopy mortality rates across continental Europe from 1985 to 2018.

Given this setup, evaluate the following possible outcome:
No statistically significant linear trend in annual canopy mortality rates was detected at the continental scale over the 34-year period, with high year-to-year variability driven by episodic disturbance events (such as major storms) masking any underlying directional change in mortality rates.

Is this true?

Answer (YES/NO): NO